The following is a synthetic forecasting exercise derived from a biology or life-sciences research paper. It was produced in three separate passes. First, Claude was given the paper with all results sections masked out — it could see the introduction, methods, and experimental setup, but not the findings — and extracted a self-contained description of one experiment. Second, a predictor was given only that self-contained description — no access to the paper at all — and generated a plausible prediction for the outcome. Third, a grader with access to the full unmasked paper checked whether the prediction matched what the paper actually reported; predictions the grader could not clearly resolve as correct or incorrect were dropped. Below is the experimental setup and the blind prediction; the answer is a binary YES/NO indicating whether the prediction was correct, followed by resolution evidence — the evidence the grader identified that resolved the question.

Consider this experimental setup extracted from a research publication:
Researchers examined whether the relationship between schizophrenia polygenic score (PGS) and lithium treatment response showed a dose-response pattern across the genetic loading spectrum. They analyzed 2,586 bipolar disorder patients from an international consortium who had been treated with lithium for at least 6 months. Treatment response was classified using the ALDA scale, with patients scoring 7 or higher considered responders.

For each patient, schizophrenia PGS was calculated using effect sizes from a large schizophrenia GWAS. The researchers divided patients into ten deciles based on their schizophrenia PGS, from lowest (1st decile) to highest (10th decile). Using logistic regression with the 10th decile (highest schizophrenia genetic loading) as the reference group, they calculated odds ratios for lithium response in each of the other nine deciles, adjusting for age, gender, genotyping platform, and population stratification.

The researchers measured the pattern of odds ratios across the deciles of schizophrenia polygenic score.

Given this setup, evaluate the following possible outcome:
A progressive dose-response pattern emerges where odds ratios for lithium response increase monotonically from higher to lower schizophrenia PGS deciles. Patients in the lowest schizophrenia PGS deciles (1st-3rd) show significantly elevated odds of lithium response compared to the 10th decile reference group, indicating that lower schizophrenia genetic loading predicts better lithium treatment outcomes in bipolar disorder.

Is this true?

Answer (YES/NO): YES